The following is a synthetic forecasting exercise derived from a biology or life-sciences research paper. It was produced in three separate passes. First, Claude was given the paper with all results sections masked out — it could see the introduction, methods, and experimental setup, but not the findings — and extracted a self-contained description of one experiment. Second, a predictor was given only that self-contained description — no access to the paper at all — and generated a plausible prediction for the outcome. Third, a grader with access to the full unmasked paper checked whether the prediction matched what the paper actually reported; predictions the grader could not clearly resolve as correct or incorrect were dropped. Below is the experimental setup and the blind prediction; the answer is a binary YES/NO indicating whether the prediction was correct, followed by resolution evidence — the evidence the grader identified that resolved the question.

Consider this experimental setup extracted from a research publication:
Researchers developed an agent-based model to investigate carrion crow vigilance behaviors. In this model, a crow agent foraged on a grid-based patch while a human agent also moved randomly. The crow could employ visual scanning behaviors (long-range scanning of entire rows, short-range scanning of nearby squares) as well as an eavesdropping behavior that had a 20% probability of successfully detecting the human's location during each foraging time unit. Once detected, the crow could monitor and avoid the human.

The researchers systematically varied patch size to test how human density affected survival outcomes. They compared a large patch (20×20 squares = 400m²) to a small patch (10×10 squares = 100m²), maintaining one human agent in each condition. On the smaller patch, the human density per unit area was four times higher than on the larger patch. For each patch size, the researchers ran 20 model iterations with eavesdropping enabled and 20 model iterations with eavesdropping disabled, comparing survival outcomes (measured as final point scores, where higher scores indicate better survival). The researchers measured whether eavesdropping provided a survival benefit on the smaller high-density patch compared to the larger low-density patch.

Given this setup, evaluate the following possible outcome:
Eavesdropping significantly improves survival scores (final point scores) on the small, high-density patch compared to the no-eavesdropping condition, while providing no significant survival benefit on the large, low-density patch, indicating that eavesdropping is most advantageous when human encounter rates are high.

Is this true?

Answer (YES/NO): YES